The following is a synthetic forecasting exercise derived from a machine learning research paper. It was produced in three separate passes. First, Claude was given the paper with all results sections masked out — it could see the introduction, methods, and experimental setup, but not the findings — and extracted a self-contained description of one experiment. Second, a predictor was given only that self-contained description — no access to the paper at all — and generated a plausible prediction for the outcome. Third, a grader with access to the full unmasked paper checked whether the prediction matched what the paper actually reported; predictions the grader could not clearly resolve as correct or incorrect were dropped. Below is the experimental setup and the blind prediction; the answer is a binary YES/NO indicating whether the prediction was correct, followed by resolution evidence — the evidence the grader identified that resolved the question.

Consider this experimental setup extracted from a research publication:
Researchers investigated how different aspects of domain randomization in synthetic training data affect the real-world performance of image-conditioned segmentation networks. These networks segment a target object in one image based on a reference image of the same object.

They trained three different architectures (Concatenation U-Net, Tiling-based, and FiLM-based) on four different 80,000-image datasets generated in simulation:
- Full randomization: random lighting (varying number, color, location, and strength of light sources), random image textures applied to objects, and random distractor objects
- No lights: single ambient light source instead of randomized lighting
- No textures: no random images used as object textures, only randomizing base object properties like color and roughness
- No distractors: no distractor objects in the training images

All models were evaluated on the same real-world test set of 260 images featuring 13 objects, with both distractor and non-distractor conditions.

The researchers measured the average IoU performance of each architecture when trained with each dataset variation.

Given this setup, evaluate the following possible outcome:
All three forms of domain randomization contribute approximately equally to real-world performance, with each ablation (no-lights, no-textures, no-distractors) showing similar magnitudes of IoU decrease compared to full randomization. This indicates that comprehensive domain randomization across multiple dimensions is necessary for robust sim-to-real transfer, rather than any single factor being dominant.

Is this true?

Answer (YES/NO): NO